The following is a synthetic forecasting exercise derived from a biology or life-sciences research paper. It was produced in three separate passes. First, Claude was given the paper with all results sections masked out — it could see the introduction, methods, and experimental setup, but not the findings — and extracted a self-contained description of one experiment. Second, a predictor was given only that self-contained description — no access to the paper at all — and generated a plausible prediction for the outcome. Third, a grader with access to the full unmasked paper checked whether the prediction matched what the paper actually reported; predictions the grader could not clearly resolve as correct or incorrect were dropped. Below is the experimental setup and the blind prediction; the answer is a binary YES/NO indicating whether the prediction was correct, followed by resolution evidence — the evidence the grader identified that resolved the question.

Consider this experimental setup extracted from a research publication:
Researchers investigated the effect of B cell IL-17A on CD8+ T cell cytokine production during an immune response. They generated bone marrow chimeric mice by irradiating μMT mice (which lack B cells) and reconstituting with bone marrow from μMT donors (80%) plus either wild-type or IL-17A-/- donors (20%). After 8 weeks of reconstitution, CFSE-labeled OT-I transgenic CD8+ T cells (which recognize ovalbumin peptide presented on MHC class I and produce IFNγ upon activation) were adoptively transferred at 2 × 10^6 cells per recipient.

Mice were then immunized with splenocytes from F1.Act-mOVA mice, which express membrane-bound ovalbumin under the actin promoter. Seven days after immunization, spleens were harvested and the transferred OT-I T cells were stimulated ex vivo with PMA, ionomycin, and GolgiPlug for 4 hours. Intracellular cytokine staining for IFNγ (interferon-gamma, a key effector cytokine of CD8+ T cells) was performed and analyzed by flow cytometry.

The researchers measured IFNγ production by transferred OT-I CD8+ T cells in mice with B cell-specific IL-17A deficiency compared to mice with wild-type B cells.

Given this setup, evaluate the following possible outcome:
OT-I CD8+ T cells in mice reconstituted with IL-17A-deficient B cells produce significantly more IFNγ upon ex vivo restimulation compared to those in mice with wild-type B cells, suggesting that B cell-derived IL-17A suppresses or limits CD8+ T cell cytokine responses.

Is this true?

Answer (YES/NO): NO